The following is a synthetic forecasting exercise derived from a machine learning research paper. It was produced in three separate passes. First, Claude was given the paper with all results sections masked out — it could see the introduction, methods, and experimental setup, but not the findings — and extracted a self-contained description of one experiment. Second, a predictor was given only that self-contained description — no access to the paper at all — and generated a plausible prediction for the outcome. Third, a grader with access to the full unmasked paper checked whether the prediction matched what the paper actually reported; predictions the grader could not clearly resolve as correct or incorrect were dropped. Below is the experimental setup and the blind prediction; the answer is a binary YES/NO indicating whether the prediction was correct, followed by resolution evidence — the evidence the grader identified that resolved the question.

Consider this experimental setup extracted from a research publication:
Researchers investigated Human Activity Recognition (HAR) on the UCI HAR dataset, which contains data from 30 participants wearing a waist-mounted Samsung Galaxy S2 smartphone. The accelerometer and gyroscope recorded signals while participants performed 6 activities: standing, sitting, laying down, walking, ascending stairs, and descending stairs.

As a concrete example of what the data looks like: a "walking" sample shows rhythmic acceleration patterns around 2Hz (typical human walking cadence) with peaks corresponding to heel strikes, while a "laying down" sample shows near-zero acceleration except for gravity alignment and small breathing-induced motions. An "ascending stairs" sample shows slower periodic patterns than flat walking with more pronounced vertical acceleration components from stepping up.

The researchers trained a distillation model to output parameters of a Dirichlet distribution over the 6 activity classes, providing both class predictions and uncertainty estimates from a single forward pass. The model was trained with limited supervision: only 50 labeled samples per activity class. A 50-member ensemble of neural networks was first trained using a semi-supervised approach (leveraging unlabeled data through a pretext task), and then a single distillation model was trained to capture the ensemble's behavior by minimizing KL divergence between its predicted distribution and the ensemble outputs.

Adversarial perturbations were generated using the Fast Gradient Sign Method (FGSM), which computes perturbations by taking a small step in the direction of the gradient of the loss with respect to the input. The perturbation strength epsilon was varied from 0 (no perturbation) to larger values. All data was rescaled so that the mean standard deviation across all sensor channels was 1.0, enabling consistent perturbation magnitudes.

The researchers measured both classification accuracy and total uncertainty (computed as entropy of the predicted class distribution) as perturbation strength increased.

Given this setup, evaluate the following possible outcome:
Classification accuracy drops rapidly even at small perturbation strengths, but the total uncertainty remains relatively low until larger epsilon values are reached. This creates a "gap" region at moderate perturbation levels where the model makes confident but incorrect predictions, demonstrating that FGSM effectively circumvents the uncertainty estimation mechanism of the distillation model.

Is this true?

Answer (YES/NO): NO